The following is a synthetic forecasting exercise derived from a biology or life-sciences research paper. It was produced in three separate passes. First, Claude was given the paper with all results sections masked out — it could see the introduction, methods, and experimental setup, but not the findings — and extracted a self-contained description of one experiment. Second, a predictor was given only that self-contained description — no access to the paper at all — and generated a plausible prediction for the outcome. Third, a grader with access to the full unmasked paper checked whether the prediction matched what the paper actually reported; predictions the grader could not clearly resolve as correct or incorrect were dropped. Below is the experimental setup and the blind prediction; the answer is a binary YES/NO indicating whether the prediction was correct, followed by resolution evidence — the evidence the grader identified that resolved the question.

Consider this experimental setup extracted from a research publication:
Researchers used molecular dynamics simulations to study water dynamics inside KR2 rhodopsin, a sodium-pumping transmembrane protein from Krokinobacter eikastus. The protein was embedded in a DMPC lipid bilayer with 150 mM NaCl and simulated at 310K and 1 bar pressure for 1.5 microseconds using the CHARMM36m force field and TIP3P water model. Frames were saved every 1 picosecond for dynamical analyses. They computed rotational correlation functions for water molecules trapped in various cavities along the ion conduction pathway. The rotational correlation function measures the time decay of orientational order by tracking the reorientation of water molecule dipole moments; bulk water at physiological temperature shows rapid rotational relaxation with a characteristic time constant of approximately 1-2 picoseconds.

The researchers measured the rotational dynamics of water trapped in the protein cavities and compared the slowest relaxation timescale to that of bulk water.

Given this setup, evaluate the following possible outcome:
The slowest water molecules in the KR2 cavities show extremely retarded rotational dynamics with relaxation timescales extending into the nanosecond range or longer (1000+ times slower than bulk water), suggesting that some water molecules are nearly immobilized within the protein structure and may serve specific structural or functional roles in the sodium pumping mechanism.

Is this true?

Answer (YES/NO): NO